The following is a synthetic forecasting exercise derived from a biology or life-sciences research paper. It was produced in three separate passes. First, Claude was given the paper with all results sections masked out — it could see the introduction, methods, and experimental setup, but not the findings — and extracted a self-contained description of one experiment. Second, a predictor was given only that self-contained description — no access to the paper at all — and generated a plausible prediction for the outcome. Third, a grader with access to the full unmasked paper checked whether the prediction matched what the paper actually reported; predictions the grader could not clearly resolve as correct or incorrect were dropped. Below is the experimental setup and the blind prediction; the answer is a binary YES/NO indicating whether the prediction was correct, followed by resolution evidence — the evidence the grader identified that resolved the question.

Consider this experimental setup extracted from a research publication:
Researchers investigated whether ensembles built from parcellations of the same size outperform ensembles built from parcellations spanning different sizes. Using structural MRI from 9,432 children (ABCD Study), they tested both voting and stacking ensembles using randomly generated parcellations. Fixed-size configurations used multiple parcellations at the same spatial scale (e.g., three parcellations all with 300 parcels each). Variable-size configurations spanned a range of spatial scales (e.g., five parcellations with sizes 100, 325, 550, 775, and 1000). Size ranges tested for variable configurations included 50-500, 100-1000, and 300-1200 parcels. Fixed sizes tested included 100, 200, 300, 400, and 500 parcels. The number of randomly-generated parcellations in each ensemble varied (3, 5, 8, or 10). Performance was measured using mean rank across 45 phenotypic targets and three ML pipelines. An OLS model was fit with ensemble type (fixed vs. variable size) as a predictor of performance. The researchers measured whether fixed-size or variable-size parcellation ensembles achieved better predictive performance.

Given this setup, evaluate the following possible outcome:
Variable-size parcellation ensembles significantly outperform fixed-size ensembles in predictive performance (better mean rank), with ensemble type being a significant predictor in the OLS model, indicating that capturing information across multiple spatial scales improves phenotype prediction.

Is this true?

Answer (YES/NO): NO